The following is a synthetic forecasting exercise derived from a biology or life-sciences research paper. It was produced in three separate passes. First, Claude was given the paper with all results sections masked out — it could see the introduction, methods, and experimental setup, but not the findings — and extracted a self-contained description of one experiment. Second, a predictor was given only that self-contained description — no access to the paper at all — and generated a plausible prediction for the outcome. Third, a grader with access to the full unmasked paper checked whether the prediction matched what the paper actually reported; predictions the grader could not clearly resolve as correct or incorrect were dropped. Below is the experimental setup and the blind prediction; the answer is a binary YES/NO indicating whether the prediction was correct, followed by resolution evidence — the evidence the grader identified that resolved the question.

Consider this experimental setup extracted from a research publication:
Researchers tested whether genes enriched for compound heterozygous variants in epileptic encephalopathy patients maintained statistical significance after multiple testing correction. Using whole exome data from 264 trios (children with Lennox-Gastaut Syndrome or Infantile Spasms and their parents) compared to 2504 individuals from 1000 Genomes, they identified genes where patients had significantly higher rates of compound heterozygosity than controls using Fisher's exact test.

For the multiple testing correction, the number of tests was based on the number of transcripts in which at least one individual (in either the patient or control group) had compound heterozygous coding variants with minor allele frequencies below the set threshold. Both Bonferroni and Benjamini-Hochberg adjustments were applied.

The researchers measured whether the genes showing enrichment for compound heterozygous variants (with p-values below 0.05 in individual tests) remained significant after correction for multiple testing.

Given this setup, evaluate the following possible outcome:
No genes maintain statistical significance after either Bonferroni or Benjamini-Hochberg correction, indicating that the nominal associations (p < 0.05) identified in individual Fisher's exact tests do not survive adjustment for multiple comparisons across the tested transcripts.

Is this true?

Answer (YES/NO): YES